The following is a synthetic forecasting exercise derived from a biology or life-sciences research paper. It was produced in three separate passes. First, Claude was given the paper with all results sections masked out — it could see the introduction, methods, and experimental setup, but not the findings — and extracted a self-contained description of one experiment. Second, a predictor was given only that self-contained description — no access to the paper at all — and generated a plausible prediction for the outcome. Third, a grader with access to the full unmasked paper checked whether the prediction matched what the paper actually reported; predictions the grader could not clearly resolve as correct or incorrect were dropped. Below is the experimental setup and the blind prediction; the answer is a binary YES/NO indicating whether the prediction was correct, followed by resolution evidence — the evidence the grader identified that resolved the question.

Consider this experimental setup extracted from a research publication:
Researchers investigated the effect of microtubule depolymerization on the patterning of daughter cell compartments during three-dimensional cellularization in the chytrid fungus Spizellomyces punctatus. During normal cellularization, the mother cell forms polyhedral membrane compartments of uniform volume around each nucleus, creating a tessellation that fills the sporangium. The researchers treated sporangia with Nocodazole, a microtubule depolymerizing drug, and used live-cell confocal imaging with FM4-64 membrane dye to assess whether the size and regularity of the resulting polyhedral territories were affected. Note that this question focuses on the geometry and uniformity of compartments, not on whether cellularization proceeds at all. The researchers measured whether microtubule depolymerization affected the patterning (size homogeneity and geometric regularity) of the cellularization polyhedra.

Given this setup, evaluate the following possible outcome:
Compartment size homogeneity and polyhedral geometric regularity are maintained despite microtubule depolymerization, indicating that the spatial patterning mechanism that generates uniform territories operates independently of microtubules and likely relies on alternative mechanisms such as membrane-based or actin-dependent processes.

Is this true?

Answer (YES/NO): NO